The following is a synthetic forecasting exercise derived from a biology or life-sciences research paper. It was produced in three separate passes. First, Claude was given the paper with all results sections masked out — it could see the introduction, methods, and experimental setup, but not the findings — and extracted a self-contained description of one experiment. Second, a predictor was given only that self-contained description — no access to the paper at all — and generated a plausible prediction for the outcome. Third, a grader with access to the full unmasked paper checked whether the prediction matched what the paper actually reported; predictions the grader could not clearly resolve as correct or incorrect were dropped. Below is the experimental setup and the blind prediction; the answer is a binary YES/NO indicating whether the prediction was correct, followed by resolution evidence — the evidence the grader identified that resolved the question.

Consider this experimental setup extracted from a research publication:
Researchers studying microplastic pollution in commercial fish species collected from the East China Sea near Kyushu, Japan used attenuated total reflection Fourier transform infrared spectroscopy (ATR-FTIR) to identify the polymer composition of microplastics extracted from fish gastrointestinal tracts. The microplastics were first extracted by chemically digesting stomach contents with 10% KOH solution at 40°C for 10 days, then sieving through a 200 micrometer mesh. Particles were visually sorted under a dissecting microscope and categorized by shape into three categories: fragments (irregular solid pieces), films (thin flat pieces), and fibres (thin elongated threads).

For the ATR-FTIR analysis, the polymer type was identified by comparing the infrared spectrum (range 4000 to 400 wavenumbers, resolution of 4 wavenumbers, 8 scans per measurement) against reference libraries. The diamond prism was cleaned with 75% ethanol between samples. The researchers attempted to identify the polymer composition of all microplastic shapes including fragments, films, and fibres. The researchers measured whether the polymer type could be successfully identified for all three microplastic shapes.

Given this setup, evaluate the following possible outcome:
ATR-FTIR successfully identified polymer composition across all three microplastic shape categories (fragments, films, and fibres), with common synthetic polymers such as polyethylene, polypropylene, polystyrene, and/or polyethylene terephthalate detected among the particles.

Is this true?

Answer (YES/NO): NO